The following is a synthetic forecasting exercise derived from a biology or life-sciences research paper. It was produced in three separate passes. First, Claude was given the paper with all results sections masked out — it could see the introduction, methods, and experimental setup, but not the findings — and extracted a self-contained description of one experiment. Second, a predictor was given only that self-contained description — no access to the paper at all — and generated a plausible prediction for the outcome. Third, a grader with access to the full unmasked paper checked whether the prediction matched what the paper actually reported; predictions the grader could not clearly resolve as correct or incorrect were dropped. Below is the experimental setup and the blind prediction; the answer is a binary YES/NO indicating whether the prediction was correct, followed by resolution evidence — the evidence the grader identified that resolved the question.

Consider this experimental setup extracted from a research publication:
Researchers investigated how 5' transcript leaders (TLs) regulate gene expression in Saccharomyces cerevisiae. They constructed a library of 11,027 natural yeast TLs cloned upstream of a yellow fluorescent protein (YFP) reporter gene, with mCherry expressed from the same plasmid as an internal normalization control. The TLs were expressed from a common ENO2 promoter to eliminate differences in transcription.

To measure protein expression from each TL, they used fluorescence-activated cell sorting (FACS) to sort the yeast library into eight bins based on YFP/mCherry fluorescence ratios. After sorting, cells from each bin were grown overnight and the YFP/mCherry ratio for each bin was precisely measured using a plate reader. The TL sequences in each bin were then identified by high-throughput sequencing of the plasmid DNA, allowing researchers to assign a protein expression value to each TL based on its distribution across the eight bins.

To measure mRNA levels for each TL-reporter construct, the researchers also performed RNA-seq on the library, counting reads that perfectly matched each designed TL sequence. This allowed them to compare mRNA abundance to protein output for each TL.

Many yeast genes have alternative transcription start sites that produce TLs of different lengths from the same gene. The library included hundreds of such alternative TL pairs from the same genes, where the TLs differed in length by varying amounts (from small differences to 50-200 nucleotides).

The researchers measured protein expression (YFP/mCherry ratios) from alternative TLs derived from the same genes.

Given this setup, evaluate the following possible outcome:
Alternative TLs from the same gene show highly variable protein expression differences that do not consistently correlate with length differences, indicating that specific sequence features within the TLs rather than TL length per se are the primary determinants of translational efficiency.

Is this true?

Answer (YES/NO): NO